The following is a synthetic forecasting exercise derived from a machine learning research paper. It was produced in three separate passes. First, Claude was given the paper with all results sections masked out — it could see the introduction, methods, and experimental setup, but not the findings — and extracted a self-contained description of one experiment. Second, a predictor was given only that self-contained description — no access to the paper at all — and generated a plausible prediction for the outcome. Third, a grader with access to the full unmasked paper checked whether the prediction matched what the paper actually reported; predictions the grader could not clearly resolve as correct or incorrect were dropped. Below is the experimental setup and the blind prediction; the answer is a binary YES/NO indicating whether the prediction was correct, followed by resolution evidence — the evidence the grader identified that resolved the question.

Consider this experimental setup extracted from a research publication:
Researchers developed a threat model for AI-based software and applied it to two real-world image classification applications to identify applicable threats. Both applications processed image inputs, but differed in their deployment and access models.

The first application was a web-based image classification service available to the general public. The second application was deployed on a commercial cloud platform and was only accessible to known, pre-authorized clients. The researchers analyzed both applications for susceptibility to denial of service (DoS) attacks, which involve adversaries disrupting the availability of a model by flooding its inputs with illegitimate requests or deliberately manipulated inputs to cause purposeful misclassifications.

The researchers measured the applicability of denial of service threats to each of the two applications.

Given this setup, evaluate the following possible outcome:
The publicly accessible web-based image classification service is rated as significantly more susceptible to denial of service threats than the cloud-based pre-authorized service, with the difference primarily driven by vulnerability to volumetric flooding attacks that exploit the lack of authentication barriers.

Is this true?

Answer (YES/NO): NO